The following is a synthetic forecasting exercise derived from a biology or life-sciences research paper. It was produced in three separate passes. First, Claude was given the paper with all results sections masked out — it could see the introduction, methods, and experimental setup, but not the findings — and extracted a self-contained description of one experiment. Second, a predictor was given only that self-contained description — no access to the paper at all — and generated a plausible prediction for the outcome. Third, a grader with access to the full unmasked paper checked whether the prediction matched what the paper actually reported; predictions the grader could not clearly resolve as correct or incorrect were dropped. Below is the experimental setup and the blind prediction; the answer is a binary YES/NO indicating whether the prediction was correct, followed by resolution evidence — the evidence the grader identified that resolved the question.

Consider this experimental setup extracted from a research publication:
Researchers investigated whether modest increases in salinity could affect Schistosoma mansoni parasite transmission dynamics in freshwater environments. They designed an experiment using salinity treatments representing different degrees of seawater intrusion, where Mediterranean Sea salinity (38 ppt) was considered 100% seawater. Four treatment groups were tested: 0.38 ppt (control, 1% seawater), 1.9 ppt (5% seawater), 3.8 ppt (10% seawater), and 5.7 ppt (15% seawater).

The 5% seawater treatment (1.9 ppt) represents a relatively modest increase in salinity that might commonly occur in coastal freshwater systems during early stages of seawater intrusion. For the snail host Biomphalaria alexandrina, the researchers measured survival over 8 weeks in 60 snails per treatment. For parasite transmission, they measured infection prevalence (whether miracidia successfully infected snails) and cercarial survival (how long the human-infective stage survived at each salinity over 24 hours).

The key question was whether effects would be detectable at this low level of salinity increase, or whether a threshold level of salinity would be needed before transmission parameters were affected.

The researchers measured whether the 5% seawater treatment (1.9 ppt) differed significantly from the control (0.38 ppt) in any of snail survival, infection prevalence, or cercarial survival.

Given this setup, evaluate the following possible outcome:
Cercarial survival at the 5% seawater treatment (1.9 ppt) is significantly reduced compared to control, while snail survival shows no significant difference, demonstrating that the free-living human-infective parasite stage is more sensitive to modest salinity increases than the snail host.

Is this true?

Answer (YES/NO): NO